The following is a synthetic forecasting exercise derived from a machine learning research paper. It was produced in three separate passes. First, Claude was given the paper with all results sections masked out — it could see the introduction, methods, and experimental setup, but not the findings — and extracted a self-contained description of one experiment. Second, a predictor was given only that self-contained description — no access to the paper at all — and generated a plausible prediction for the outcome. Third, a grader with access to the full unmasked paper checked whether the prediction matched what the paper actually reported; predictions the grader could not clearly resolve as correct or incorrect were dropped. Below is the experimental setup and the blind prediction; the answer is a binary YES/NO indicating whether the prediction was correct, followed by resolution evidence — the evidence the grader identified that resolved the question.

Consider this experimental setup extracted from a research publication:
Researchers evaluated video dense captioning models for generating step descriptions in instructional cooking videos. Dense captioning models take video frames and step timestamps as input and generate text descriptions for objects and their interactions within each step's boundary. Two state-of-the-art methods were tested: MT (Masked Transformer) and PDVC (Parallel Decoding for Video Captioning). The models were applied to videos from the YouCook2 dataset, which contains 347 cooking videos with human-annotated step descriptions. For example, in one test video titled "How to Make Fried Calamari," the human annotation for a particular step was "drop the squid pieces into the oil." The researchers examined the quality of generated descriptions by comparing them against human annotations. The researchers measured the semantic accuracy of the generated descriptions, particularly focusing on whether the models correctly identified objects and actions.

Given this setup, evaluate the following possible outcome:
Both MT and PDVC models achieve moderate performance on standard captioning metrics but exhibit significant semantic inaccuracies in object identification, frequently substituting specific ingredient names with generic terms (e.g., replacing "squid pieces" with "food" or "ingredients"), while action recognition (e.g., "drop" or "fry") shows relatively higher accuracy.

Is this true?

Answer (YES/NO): NO